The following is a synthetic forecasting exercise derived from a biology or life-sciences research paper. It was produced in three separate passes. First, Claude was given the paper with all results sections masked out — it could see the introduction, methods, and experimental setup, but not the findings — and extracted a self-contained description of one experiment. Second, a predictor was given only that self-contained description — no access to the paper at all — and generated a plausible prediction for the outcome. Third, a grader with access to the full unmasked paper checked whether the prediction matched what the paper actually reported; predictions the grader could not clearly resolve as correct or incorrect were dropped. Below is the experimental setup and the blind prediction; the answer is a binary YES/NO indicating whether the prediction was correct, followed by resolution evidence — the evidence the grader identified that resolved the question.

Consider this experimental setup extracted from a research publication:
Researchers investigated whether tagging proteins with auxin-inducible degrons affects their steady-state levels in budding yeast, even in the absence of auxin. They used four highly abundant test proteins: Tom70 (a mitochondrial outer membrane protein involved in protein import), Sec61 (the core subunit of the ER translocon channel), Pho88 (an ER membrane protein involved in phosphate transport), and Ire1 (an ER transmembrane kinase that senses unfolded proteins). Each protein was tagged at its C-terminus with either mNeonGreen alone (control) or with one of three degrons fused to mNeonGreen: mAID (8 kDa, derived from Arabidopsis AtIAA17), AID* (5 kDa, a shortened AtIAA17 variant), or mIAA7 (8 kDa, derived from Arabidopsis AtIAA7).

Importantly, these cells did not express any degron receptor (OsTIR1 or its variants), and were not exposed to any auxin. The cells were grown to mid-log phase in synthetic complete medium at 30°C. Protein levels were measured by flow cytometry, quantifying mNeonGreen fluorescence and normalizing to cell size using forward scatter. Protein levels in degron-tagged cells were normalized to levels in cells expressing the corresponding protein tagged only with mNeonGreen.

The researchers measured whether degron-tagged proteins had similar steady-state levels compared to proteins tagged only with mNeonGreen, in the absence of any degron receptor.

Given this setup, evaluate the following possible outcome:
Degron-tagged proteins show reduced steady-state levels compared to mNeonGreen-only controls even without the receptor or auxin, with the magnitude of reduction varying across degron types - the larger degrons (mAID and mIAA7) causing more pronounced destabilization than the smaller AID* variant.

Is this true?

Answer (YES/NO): NO